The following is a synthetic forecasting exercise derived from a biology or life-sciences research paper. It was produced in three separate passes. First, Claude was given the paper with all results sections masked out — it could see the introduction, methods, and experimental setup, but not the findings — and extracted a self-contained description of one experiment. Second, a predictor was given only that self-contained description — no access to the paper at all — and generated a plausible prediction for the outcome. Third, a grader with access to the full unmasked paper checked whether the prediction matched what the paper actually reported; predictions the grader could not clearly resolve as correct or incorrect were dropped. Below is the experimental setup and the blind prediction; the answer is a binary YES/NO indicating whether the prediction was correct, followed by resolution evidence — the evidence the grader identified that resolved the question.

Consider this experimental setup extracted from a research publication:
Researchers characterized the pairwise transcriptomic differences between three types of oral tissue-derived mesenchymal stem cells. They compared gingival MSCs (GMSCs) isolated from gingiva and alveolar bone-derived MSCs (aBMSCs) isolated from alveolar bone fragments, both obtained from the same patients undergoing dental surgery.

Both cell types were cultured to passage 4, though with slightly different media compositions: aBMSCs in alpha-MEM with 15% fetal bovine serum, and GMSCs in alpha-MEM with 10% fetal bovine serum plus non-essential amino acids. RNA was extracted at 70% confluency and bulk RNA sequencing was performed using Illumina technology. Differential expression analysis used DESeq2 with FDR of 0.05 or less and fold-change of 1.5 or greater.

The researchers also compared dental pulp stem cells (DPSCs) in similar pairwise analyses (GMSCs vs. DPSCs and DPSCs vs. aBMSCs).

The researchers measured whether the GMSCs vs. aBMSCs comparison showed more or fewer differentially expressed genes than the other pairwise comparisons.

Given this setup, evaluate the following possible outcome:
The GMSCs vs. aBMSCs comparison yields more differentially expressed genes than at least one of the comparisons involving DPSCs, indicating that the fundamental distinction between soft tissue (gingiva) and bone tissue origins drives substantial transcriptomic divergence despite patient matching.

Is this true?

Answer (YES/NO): NO